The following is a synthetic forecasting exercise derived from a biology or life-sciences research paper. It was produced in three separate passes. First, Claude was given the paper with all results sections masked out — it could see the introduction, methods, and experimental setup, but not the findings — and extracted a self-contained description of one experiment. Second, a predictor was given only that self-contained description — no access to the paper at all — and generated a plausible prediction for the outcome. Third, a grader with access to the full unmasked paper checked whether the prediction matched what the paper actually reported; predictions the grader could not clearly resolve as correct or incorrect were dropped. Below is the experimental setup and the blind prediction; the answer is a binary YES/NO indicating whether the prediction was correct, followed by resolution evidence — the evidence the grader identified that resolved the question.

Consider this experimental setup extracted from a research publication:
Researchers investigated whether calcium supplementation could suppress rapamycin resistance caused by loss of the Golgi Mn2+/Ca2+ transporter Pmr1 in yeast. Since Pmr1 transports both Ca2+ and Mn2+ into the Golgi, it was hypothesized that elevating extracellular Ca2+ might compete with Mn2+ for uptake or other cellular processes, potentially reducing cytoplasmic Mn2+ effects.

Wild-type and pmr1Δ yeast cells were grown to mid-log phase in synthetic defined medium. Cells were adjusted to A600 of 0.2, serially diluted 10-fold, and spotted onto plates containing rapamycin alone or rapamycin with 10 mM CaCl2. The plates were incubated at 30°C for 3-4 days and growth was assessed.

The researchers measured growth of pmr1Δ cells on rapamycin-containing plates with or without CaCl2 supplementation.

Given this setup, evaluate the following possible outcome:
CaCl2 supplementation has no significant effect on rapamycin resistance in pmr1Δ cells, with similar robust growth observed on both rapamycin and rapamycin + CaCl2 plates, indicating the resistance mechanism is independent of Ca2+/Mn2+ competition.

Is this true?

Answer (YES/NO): YES